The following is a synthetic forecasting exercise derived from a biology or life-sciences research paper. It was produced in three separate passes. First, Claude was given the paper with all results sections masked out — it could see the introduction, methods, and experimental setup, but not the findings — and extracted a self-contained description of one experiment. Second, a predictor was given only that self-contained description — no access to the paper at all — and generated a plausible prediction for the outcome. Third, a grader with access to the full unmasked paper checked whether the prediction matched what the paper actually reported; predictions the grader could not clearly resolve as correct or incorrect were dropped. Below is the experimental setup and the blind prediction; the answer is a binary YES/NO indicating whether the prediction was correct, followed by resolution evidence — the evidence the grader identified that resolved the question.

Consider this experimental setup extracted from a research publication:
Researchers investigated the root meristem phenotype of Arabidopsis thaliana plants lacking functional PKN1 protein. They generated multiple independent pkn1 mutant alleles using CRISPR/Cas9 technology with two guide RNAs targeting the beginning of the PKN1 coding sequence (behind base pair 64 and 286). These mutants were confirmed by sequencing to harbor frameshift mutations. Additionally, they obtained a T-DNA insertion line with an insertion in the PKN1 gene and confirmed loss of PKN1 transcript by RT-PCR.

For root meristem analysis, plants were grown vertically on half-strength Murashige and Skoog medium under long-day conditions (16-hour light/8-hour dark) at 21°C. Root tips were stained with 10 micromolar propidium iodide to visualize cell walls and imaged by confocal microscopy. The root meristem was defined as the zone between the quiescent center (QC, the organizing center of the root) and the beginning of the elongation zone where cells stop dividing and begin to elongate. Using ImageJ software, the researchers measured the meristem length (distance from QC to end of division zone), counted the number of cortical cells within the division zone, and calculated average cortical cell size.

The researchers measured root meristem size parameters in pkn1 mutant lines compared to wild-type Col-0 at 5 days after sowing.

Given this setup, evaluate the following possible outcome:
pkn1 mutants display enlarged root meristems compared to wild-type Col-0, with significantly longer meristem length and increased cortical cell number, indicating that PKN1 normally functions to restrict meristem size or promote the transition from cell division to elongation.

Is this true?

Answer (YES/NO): NO